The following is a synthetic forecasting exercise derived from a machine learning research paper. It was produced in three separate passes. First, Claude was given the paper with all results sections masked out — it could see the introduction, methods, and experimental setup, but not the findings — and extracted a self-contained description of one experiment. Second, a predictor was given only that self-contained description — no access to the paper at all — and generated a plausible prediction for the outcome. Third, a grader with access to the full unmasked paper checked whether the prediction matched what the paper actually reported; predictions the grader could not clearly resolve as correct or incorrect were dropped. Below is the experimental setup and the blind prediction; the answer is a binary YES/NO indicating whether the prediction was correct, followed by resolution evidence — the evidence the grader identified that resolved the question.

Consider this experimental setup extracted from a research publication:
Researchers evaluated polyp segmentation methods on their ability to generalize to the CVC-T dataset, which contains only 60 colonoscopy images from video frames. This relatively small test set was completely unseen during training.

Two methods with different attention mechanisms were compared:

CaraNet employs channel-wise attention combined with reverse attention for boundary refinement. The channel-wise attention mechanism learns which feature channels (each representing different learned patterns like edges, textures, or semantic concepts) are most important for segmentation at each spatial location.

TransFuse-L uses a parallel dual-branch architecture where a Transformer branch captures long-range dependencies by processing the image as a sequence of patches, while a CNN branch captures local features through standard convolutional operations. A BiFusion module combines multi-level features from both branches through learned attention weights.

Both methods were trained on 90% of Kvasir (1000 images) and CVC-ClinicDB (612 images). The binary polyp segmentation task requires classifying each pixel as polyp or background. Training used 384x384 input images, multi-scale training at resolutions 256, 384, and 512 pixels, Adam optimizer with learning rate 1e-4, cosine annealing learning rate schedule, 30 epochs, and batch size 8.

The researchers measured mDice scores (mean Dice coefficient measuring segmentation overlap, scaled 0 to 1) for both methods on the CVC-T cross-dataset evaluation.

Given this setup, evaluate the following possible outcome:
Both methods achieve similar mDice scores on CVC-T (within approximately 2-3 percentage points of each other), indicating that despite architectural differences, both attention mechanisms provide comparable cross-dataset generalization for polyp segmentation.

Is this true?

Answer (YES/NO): YES